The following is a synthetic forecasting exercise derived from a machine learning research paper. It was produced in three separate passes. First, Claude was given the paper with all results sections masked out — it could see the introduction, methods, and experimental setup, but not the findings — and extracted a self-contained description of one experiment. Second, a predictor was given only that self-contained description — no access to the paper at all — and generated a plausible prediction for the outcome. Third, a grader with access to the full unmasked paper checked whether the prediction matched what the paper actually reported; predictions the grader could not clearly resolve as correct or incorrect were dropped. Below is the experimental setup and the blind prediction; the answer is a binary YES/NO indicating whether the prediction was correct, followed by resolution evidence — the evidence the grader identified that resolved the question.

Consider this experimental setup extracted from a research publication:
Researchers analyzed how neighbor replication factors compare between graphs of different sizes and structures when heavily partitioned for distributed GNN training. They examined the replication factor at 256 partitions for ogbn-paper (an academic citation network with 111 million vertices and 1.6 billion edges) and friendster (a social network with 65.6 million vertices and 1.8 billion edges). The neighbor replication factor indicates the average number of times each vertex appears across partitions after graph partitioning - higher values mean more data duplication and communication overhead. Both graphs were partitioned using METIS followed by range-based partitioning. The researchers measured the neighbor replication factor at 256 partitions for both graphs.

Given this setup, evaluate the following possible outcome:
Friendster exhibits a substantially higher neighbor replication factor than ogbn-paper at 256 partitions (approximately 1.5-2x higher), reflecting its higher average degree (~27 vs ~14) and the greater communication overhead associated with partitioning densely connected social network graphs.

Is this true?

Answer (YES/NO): NO